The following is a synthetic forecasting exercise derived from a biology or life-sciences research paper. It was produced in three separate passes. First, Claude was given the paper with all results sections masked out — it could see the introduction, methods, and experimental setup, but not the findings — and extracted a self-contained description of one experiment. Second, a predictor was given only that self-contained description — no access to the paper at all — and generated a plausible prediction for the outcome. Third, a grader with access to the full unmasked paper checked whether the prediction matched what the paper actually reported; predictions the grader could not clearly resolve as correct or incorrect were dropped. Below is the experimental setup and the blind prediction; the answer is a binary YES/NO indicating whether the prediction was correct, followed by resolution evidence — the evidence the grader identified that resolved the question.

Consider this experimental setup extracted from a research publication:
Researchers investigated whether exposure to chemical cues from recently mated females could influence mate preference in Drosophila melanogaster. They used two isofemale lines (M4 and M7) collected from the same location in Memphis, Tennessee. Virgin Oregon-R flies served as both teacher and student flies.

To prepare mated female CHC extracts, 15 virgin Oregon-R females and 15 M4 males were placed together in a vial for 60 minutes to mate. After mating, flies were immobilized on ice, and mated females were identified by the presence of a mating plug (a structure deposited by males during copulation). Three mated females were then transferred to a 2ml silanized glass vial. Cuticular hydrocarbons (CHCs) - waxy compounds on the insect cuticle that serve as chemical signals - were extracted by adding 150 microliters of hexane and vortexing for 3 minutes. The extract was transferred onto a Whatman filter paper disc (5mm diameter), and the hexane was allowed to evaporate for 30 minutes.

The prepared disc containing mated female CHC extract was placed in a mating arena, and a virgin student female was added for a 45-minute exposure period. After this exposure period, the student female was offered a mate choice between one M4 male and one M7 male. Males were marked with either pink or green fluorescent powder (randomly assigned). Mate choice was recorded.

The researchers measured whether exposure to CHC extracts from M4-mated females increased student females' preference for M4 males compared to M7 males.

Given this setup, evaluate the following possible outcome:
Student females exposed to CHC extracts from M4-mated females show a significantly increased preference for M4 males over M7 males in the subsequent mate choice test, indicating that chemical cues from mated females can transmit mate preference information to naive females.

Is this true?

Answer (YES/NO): YES